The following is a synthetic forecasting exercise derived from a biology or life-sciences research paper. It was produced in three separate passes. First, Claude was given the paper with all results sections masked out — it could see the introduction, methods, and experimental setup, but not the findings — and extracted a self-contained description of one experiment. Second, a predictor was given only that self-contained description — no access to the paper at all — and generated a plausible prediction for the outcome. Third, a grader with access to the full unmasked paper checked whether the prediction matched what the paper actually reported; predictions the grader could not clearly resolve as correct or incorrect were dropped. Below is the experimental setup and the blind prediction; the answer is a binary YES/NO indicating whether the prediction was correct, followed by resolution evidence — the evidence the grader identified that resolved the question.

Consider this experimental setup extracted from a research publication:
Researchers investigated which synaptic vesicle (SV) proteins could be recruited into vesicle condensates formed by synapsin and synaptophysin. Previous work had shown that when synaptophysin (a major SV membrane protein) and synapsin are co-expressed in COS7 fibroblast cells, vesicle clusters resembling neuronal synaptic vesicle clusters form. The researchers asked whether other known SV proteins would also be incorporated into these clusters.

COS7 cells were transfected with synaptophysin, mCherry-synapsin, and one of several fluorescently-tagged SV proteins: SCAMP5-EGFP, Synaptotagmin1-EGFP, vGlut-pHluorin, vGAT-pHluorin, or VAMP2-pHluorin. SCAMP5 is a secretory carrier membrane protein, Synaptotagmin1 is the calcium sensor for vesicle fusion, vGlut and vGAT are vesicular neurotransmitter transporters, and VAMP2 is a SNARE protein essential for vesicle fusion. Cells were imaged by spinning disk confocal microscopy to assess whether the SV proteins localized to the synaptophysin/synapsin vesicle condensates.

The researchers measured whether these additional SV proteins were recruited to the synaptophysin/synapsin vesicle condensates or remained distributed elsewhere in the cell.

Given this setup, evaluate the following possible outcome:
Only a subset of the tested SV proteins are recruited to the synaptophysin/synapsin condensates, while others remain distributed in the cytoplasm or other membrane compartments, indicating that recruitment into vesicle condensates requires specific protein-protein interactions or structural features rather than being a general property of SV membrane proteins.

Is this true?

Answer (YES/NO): NO